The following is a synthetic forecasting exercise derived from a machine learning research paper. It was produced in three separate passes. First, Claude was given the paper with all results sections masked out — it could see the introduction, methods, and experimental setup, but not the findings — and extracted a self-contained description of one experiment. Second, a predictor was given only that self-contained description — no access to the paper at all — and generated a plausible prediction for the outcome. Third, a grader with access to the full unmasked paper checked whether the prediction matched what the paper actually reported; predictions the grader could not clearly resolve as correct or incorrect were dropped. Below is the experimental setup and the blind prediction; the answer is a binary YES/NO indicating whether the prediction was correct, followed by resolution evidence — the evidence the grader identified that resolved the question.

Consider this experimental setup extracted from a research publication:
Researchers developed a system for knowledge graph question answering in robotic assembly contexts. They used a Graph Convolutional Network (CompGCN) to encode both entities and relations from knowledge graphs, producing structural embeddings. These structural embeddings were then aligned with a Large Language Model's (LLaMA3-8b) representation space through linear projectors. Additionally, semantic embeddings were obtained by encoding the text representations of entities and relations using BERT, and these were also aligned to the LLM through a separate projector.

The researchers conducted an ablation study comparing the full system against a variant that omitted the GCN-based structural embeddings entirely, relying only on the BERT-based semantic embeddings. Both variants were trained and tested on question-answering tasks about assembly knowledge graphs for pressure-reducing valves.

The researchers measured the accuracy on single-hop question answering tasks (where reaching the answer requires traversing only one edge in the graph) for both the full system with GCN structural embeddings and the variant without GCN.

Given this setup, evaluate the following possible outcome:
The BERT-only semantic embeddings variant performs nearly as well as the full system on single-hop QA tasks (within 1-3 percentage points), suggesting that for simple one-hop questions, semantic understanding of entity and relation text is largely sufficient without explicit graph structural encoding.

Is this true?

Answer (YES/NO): NO